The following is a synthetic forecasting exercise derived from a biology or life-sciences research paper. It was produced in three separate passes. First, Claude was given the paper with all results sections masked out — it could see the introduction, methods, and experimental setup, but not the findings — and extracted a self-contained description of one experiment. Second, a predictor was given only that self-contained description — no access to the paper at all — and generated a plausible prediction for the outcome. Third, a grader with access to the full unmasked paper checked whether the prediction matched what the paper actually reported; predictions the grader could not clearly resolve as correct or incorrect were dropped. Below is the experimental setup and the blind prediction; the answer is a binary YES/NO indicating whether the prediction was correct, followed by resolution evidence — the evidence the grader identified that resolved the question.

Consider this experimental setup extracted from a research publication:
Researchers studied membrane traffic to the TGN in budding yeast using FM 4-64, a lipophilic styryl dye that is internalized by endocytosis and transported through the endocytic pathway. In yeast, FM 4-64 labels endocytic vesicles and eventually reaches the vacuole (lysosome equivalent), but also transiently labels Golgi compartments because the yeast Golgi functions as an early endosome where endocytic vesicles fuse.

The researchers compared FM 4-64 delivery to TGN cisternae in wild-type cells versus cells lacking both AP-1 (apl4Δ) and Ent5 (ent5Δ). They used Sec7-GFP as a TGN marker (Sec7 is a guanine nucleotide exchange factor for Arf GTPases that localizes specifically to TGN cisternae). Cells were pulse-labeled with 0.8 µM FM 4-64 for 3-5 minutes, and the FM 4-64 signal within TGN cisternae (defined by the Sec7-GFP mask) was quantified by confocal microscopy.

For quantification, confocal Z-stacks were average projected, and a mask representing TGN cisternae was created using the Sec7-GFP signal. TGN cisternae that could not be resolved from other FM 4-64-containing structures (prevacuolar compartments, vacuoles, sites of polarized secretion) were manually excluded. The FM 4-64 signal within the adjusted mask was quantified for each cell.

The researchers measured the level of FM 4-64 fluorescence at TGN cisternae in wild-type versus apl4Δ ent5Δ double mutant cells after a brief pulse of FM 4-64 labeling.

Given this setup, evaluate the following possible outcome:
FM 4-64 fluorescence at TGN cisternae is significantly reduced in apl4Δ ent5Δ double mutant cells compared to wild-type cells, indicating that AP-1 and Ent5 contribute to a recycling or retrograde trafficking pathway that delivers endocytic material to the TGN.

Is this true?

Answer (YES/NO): YES